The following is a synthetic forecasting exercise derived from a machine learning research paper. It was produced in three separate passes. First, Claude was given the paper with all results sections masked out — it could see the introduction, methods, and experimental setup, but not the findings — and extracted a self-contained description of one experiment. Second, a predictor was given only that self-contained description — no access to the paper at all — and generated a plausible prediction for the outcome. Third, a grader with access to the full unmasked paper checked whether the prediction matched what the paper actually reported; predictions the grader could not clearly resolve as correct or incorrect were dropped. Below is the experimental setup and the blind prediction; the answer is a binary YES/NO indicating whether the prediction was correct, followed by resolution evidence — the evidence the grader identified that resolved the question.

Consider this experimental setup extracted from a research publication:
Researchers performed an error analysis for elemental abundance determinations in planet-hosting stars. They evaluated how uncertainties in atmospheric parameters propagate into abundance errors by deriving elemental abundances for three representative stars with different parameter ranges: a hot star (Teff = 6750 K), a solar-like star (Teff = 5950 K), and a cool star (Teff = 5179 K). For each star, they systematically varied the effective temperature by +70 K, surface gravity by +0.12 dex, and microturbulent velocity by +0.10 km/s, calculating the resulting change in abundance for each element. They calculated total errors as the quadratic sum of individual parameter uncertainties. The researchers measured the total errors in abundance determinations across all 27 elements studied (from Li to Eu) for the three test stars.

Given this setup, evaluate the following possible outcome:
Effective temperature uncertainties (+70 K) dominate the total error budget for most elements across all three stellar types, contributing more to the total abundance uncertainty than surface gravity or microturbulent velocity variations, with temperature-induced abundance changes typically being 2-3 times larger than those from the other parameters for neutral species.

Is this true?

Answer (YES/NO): NO